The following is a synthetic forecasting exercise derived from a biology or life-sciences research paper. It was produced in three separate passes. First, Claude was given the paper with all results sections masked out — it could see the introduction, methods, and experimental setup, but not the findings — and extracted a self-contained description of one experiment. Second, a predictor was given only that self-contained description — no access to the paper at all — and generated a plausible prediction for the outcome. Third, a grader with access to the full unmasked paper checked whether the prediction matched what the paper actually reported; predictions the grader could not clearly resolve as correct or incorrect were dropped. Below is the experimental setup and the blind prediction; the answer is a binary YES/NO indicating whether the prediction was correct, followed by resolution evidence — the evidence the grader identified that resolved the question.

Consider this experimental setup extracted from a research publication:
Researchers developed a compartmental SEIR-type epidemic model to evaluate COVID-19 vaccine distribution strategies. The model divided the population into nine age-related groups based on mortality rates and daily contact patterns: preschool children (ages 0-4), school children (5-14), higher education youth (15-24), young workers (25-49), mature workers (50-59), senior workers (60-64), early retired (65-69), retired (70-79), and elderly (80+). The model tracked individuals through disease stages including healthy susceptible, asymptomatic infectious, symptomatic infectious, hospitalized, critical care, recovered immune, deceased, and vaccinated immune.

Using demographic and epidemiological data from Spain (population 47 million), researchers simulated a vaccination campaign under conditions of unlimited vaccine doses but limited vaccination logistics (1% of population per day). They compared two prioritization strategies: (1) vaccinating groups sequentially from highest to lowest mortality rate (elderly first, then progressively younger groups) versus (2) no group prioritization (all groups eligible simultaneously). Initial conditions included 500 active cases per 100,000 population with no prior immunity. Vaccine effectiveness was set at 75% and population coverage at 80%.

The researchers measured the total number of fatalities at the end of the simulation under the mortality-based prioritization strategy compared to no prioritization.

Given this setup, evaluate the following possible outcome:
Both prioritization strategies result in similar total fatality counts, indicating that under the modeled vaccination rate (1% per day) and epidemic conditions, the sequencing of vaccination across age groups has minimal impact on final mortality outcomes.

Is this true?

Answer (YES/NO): NO